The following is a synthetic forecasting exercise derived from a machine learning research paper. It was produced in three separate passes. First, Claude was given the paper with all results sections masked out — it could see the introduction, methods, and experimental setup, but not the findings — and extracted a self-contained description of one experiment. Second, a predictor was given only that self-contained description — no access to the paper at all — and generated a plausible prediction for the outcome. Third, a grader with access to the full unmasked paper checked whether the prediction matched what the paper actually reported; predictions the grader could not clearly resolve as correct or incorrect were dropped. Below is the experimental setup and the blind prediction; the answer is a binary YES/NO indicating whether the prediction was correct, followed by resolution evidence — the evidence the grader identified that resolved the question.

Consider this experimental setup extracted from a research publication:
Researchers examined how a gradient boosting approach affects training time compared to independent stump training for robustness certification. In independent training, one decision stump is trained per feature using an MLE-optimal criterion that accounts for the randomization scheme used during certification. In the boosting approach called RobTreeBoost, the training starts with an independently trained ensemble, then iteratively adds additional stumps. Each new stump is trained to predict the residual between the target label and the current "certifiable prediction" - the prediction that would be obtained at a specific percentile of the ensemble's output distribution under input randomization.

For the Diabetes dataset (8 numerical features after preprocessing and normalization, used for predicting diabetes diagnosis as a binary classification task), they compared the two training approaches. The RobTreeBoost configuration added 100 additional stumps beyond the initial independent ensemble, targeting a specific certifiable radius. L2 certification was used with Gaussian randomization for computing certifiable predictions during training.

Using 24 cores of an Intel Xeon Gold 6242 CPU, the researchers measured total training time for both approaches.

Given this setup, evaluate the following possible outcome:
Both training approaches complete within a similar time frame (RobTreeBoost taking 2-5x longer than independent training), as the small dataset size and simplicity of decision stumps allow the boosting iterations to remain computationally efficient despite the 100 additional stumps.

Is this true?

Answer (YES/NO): NO